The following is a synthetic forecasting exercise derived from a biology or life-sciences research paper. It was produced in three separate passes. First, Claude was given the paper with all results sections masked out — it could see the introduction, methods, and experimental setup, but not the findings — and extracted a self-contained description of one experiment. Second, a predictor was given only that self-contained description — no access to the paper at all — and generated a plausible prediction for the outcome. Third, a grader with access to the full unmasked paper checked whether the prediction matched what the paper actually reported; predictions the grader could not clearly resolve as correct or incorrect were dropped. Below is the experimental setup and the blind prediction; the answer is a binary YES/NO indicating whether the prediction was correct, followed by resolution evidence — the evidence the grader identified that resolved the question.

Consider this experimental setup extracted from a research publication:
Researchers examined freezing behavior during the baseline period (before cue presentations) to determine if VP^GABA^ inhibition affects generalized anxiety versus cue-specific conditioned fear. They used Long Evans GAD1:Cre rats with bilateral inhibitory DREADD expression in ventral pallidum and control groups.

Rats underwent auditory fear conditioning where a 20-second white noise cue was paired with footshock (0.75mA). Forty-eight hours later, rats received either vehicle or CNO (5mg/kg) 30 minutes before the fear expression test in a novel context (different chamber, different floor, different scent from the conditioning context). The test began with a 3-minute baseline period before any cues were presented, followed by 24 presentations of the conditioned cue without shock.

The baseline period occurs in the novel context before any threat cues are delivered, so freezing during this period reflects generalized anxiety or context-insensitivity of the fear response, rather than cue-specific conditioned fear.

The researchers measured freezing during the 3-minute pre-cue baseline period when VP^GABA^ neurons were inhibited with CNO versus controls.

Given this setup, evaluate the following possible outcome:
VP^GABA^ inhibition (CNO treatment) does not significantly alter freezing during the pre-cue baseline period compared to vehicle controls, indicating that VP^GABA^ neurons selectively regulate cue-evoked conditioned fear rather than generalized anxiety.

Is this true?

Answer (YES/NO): YES